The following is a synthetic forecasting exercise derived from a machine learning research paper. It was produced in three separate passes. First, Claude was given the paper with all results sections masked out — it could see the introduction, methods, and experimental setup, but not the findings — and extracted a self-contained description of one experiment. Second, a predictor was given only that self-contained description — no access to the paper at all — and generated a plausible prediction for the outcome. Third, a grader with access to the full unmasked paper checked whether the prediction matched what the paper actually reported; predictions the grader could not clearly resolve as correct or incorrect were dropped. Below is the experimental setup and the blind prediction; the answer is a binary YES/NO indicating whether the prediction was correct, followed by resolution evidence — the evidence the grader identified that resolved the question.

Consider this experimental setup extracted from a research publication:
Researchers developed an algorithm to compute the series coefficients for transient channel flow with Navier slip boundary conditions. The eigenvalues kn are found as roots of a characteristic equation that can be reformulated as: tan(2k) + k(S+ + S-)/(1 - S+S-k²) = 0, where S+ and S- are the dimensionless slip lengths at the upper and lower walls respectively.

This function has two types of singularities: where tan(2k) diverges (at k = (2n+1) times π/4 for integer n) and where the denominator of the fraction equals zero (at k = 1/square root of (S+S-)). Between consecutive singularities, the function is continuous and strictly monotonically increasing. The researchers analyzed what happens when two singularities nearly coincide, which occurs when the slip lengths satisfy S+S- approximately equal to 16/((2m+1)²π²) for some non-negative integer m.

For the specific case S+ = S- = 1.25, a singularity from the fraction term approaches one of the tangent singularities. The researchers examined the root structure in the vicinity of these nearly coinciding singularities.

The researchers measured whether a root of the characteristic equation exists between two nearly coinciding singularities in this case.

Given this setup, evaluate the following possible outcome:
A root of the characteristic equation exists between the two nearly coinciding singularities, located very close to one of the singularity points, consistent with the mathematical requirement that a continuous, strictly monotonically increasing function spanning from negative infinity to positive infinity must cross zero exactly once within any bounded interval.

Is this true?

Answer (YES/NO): YES